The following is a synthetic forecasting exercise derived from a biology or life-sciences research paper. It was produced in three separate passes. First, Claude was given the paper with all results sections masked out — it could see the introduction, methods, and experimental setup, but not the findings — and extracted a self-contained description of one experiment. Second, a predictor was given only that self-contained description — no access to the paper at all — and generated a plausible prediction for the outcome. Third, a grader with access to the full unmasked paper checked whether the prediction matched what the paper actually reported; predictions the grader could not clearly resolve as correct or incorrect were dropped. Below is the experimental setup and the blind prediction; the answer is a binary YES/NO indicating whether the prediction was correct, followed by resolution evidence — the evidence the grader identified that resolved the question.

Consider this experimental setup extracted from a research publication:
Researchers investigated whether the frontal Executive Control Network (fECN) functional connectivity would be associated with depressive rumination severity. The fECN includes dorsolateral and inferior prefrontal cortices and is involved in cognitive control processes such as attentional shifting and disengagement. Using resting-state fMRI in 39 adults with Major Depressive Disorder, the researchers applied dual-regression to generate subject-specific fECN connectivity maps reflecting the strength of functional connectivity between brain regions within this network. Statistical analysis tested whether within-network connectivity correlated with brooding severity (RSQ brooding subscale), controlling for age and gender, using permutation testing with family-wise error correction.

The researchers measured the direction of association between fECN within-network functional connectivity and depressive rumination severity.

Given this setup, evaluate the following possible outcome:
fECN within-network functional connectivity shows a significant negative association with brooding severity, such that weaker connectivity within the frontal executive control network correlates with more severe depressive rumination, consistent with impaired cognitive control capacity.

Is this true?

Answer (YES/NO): NO